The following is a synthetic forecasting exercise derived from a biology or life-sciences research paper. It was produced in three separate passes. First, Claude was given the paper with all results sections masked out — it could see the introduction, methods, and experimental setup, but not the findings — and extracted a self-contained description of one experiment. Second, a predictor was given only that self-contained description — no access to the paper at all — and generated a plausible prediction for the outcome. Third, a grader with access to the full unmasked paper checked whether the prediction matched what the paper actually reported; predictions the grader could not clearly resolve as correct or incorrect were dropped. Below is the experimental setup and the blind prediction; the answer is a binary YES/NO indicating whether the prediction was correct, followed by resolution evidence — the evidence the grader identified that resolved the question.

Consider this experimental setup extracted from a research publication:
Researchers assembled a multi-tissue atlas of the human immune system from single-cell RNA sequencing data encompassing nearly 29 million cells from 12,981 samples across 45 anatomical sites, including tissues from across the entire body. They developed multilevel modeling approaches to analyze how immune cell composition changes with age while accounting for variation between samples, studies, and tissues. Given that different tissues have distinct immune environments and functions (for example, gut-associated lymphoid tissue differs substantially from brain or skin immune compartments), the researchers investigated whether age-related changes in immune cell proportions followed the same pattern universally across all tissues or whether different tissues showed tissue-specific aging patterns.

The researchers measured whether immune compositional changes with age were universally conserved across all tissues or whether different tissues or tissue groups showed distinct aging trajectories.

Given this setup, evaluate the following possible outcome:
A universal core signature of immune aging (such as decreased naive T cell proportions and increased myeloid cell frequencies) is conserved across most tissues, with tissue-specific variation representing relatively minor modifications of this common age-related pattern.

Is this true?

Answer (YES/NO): NO